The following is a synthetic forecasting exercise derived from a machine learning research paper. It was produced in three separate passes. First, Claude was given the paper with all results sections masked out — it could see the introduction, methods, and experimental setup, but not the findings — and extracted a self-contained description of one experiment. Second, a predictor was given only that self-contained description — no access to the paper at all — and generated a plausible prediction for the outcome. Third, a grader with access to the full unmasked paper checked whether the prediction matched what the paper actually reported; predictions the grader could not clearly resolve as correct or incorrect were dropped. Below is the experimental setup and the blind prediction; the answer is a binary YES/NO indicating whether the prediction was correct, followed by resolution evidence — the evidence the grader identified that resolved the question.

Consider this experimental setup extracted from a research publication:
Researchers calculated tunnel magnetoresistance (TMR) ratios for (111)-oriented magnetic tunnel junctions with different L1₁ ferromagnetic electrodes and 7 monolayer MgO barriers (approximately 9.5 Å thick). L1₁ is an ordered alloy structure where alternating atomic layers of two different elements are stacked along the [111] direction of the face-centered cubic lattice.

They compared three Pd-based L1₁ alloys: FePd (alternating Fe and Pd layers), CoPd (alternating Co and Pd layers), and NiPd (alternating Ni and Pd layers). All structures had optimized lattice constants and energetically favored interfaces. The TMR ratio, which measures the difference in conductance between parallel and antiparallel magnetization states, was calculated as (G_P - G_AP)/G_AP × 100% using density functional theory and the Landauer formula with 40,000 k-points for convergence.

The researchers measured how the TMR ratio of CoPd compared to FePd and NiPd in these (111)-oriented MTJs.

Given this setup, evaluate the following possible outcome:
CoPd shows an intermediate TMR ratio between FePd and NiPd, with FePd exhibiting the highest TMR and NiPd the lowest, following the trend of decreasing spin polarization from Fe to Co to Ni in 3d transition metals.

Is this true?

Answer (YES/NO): NO